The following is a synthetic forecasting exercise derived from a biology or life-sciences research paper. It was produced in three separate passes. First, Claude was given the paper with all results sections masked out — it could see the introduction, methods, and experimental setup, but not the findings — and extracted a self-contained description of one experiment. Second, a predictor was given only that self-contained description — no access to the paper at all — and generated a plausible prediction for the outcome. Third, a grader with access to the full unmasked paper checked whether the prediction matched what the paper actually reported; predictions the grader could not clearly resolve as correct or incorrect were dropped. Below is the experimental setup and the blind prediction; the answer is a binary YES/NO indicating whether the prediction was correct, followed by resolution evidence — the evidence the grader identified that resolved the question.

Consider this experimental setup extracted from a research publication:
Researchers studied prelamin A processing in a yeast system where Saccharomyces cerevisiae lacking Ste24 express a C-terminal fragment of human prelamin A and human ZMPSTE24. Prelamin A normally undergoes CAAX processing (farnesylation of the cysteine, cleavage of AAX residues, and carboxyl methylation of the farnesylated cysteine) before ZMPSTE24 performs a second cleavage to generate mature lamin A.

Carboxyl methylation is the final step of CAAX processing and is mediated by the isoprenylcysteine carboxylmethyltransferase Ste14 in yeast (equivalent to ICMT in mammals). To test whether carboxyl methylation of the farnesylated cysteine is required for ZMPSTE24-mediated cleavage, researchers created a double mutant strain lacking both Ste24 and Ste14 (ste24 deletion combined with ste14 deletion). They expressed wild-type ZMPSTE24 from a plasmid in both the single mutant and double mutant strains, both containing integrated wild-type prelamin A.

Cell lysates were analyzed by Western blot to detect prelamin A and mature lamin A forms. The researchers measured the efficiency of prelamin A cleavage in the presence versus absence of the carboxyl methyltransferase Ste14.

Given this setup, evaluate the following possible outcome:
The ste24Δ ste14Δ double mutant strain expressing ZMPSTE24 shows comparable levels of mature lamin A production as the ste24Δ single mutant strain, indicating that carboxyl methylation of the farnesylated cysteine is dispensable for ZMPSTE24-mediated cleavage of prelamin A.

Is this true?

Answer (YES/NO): NO